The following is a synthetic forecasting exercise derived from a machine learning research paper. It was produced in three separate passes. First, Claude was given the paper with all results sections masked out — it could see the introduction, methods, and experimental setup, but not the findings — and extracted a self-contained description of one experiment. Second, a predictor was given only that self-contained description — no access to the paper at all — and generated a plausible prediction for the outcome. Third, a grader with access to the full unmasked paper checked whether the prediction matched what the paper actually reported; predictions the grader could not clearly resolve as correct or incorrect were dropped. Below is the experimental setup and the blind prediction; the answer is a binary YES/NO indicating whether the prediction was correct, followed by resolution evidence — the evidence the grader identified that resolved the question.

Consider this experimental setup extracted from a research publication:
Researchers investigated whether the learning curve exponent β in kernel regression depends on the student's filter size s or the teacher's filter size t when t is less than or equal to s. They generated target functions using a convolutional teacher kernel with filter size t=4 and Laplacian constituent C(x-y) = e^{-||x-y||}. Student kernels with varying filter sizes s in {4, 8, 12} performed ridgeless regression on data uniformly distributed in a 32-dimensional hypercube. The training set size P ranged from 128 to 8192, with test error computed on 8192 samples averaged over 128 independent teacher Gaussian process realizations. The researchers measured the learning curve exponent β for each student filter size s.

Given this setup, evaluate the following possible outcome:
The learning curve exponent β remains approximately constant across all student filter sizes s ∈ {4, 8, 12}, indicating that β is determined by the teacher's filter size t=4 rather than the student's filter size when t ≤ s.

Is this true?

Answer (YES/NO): NO